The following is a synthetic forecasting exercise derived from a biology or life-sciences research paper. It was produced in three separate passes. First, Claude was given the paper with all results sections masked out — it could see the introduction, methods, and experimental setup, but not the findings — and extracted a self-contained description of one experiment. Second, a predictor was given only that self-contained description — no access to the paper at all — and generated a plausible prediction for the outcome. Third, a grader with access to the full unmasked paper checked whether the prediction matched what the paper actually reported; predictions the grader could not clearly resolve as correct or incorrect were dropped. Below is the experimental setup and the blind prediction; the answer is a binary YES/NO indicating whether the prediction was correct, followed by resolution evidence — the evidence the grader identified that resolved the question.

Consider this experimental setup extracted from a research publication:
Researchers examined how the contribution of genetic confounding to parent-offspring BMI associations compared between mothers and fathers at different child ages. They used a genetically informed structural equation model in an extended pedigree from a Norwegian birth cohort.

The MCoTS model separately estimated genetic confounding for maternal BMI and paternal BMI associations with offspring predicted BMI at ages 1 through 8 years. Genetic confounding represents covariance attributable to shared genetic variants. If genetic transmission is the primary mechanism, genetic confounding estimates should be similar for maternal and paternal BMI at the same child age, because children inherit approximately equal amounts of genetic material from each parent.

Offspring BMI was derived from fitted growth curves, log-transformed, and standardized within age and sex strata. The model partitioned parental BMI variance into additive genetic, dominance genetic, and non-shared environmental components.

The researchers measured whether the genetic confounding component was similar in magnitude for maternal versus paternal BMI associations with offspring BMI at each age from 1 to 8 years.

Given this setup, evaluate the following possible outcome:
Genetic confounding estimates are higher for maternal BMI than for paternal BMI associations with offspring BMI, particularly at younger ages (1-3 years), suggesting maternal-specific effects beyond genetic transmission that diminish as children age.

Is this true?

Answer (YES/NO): NO